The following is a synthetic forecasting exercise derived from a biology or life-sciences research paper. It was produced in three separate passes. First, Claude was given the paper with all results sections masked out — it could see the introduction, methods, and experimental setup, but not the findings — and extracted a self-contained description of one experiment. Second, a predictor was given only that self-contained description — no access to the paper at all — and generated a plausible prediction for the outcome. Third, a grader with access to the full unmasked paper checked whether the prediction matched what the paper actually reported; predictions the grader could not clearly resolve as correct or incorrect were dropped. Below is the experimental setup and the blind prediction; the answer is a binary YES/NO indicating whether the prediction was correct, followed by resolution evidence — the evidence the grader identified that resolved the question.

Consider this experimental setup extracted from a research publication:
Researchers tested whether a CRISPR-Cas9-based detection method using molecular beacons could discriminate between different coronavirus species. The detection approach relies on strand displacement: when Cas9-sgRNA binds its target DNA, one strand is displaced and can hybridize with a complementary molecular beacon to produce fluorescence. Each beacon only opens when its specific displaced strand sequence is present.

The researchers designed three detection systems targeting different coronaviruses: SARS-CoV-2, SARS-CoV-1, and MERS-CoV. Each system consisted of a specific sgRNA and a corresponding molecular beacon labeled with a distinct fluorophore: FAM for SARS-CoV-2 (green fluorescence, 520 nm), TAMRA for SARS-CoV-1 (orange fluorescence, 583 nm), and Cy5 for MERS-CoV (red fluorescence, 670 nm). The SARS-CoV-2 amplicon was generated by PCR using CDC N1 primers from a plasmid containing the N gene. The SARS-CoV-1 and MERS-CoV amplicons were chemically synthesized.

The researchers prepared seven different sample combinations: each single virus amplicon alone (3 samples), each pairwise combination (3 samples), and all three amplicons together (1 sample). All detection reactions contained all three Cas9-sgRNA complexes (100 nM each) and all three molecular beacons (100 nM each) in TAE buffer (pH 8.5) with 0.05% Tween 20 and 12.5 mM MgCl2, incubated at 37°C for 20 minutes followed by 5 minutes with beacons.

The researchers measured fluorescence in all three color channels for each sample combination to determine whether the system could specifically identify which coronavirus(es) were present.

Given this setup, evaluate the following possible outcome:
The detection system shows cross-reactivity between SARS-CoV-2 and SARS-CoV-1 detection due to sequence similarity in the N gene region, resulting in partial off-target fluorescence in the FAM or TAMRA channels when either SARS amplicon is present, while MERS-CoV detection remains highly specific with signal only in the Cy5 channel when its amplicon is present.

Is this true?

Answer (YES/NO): NO